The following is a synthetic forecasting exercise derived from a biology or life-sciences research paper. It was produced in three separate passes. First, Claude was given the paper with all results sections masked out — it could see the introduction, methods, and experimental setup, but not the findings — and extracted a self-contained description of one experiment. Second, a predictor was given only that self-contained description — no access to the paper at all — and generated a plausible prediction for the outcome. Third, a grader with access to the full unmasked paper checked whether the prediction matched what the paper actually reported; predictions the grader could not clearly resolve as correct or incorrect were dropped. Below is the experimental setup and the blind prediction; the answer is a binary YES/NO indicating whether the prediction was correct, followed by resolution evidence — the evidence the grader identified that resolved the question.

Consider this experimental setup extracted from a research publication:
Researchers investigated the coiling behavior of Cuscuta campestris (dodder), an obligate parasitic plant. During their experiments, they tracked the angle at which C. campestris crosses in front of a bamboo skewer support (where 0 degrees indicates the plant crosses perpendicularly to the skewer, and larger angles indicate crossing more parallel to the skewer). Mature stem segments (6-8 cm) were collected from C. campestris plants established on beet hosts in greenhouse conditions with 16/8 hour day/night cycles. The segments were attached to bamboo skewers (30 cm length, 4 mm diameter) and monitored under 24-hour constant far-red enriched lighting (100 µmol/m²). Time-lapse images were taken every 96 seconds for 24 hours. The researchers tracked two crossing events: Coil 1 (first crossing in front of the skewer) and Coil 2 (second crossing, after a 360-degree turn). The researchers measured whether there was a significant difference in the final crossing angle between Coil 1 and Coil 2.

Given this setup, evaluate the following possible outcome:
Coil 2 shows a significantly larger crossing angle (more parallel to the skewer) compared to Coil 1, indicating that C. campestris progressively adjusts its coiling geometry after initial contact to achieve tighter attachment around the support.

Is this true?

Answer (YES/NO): NO